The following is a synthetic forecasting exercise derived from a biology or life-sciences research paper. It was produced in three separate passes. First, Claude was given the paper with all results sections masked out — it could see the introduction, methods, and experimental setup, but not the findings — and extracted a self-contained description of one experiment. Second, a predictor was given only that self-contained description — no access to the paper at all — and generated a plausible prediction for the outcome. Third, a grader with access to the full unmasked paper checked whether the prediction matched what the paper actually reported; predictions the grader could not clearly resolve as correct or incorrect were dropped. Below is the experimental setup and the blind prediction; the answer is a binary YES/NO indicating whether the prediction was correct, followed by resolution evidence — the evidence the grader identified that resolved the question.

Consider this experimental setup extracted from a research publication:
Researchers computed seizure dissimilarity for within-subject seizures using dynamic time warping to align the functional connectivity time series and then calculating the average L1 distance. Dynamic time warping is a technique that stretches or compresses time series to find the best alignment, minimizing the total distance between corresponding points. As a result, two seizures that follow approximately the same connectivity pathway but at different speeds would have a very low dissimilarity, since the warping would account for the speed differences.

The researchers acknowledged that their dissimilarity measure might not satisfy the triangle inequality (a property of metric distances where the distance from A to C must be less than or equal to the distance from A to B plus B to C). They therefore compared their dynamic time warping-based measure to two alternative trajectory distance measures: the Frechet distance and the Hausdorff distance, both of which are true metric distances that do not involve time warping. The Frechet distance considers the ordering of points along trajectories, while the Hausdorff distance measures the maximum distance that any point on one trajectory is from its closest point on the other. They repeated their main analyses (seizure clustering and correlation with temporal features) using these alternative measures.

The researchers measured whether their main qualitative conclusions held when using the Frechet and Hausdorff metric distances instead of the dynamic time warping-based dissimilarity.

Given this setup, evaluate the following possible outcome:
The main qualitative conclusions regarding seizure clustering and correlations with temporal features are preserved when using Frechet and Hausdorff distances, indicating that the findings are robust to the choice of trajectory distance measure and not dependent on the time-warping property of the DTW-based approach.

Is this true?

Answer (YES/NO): YES